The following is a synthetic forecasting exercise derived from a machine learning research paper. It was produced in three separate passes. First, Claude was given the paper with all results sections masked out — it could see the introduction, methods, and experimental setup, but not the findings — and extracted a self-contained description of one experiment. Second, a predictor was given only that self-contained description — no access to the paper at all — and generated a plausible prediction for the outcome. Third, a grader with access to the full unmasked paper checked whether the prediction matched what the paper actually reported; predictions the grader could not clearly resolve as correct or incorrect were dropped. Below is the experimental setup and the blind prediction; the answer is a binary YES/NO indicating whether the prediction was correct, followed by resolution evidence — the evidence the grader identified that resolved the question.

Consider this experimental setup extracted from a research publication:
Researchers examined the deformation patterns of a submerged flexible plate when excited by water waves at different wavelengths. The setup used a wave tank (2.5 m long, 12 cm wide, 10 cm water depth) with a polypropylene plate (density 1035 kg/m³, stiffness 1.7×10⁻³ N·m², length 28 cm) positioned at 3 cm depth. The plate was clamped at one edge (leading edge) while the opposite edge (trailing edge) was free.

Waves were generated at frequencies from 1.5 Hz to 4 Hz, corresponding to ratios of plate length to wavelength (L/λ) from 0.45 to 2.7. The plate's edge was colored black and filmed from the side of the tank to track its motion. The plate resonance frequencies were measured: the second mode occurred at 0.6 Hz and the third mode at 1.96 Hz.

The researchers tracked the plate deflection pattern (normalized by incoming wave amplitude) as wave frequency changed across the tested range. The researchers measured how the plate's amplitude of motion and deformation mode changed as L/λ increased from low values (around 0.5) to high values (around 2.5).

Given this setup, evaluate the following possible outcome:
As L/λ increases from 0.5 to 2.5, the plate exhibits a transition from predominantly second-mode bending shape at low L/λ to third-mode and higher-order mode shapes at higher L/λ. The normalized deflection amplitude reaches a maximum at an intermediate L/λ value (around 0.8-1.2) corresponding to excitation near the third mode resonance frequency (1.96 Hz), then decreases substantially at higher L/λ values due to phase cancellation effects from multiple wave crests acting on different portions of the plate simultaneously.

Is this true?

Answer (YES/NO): NO